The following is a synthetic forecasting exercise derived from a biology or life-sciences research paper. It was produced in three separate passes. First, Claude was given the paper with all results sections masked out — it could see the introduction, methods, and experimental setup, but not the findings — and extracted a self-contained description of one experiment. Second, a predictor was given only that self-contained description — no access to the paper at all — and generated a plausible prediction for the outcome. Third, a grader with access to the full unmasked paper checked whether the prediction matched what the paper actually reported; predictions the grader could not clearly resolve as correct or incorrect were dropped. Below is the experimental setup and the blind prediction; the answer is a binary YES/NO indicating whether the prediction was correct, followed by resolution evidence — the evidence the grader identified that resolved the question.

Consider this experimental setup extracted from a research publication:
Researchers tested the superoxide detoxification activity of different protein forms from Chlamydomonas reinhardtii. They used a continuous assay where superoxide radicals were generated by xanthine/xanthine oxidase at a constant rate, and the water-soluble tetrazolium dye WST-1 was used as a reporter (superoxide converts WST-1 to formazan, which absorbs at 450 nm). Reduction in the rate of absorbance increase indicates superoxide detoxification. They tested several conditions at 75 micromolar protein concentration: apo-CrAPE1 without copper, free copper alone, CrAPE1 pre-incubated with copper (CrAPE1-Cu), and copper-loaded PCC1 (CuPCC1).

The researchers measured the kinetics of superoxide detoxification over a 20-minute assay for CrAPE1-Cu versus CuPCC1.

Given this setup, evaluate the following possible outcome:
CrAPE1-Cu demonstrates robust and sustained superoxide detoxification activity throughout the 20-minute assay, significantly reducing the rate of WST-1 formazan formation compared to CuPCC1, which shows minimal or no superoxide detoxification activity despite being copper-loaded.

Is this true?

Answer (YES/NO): NO